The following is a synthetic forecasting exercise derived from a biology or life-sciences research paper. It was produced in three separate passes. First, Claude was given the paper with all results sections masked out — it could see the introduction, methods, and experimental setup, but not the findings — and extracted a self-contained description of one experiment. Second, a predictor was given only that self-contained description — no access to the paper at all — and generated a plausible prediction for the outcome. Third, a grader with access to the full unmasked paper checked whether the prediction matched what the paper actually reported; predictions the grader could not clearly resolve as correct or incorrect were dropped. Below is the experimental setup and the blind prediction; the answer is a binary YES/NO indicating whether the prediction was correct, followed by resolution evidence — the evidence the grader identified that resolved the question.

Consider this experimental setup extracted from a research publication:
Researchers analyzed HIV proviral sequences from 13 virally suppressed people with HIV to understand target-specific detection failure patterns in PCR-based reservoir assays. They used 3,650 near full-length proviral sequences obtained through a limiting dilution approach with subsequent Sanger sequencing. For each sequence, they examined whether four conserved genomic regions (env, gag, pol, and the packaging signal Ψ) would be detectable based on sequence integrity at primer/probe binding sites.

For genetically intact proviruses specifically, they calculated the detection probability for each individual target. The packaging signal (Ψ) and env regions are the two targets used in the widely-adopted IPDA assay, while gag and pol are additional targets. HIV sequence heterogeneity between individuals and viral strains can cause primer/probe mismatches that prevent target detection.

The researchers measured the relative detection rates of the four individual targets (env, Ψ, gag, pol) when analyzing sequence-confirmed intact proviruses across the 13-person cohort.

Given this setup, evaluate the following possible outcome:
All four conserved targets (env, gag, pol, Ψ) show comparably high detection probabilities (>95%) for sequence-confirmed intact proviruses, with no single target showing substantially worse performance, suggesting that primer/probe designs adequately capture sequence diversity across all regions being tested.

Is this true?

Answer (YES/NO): NO